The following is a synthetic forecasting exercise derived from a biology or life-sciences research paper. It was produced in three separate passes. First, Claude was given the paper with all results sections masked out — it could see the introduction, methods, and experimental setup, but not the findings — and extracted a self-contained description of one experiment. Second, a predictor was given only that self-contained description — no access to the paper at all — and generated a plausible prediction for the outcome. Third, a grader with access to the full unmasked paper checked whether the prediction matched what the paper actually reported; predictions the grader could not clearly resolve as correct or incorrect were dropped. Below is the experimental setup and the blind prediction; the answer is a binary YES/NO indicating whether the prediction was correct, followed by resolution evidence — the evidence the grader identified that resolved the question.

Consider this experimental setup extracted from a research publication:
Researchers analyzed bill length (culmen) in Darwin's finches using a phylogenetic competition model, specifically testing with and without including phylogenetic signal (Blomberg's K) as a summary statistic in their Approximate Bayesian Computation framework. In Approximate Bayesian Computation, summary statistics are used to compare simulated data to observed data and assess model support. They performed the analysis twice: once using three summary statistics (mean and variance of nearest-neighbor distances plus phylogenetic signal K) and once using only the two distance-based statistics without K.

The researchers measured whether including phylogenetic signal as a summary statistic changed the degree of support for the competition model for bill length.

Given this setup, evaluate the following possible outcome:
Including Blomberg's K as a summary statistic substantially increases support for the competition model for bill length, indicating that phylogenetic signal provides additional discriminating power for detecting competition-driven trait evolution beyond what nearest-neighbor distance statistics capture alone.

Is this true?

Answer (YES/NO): NO